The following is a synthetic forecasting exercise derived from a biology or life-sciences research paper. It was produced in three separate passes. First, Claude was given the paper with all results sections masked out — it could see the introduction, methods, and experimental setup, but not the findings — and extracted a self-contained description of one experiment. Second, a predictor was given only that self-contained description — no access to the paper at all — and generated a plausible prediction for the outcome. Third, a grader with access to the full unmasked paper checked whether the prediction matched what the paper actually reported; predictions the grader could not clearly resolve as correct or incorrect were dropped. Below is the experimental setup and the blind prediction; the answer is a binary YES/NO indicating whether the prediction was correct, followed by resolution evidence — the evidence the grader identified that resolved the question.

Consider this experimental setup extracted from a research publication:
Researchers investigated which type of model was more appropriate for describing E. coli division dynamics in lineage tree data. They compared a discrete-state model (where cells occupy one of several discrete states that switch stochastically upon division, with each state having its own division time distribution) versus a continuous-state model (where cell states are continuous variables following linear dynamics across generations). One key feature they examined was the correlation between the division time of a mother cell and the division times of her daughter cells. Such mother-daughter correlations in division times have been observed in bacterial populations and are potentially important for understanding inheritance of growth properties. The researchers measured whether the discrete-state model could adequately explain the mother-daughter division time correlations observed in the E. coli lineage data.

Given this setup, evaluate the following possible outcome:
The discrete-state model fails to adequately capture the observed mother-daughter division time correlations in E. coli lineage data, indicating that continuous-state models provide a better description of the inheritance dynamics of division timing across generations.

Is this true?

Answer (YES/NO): YES